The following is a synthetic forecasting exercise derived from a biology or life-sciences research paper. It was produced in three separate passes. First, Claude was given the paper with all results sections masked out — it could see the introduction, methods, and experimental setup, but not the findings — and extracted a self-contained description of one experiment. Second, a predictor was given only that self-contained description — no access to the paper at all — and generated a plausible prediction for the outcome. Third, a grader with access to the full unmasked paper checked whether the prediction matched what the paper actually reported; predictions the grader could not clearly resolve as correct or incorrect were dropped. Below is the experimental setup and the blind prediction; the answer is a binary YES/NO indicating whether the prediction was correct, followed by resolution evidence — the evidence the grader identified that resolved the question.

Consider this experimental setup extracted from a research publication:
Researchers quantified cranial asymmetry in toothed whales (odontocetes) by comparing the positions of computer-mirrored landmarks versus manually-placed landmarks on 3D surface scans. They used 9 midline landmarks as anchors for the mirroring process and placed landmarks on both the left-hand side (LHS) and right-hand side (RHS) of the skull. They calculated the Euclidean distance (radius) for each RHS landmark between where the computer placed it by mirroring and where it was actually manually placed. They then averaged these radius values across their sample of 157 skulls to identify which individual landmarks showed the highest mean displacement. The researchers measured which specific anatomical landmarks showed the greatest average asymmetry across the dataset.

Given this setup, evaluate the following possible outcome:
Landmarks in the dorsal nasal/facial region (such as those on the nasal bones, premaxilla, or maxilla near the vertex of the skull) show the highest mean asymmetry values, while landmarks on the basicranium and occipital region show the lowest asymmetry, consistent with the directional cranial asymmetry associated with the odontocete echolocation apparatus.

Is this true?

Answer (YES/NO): YES